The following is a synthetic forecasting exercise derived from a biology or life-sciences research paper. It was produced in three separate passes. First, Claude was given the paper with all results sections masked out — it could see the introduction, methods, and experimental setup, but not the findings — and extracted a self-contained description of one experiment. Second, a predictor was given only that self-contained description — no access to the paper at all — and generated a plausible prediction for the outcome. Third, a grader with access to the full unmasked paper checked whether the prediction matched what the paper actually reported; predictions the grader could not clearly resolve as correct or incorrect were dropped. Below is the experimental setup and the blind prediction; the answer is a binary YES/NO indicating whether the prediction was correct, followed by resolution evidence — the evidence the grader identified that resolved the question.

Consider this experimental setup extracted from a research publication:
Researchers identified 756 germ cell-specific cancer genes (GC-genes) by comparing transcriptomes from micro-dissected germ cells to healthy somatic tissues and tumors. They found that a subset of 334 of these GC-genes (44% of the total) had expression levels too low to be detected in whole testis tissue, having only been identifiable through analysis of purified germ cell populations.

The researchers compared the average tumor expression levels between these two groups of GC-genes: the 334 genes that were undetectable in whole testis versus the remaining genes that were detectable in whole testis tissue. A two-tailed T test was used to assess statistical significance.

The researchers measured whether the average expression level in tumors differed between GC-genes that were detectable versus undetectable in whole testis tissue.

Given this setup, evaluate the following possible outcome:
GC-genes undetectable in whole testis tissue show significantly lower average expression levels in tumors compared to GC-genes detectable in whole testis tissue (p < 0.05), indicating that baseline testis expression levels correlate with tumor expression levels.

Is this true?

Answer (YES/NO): NO